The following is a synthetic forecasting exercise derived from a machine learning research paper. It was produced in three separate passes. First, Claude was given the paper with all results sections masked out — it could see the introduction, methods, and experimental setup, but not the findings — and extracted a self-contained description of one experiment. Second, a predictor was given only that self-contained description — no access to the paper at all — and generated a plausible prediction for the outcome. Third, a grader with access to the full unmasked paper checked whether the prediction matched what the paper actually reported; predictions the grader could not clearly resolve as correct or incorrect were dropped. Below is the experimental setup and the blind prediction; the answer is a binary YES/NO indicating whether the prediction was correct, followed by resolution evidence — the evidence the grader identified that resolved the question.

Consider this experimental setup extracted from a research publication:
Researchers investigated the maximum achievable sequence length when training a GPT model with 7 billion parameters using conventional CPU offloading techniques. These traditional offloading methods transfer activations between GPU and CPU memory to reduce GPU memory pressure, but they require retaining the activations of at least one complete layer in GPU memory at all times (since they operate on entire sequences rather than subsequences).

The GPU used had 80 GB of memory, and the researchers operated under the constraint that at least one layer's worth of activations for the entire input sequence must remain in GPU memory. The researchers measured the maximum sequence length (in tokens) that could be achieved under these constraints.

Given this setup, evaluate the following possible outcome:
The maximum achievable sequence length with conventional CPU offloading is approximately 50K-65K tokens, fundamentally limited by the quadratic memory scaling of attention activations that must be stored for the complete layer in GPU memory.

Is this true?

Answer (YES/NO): NO